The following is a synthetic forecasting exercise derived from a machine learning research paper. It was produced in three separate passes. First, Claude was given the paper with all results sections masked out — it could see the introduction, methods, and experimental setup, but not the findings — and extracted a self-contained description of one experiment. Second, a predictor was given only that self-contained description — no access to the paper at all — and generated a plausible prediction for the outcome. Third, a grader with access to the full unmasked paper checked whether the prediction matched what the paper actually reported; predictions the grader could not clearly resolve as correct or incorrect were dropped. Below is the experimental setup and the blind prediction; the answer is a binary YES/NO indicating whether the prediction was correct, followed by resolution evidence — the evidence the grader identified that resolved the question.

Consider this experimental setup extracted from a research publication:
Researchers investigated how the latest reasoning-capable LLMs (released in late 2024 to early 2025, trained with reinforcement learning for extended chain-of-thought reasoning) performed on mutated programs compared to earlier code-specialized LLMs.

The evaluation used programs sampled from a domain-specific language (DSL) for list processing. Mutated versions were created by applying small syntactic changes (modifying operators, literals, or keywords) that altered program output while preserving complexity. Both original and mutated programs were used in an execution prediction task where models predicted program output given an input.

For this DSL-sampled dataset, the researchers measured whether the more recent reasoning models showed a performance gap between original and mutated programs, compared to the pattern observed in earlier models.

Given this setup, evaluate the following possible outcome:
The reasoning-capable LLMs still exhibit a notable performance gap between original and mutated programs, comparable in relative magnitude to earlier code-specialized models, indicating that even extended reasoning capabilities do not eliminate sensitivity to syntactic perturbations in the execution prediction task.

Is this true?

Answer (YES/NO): NO